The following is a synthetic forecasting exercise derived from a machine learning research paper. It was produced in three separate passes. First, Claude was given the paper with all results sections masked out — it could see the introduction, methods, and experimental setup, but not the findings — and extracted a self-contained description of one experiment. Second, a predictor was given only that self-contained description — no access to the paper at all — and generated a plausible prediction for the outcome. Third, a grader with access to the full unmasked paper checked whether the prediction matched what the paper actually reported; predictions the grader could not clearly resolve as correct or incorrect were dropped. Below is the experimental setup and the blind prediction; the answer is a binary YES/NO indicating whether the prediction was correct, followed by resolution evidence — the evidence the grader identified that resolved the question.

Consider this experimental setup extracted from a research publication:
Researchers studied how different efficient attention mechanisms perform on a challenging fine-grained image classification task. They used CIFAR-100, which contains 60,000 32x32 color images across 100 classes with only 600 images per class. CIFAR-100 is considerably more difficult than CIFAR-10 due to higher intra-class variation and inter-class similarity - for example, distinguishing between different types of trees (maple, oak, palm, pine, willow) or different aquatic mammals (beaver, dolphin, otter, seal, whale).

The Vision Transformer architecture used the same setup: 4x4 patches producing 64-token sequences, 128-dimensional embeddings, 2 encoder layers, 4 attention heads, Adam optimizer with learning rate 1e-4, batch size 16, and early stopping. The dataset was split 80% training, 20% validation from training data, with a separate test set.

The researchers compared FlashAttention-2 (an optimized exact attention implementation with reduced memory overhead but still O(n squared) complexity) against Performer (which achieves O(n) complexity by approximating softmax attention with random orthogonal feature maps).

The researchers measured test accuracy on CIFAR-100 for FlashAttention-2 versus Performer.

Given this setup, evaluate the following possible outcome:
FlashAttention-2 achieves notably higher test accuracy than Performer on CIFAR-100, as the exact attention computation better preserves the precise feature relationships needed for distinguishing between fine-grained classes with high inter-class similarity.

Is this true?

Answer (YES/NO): YES